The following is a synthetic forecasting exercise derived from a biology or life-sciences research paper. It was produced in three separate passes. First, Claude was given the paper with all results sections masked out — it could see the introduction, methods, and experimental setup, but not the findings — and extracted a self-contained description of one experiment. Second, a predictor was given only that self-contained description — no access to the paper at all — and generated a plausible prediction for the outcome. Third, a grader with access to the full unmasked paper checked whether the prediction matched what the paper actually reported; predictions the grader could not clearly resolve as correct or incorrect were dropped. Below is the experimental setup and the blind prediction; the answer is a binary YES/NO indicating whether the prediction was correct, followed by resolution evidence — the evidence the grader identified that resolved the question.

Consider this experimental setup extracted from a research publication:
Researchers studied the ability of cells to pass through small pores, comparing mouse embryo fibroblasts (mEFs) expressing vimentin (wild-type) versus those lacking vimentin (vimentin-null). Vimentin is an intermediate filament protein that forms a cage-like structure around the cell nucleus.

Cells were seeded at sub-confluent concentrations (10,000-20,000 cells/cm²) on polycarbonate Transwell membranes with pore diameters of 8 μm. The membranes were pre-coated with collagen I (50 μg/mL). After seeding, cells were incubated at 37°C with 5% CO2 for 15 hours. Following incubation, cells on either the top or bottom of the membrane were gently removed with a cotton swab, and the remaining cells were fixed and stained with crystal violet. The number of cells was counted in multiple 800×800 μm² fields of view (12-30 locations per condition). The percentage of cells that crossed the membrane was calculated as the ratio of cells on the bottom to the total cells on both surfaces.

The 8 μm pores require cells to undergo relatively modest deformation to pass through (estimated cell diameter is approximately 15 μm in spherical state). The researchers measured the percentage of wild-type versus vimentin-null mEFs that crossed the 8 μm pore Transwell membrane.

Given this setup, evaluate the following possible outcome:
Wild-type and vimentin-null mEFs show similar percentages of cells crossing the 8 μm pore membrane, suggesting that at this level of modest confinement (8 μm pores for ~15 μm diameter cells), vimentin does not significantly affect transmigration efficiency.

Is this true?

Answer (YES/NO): NO